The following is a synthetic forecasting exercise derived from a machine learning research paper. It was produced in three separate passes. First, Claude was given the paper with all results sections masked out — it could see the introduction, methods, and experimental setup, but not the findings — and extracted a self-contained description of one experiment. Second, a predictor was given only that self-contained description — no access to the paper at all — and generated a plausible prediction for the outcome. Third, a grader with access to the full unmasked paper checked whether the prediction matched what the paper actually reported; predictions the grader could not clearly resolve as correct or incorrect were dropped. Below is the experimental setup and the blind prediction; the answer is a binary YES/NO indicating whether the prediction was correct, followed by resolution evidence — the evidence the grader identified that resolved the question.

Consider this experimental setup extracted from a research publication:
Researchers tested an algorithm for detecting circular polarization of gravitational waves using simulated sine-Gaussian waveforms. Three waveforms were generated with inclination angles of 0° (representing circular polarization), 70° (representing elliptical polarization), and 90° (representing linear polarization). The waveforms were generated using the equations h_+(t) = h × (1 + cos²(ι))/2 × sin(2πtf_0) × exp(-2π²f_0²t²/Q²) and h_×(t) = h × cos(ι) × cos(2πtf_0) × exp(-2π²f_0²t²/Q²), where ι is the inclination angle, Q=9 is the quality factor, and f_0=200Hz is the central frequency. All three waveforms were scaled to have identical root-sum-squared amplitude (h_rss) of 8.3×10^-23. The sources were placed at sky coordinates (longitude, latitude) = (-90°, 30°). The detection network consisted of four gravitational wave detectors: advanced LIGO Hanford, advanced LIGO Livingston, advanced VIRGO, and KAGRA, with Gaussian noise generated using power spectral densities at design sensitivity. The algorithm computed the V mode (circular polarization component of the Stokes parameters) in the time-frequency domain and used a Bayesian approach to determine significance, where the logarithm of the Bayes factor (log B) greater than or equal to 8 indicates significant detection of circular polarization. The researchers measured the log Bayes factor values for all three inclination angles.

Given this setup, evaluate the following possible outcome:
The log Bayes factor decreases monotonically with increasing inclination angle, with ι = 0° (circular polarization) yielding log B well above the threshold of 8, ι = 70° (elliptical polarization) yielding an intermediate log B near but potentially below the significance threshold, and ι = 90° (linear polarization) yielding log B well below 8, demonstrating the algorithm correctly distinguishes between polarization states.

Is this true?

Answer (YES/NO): NO